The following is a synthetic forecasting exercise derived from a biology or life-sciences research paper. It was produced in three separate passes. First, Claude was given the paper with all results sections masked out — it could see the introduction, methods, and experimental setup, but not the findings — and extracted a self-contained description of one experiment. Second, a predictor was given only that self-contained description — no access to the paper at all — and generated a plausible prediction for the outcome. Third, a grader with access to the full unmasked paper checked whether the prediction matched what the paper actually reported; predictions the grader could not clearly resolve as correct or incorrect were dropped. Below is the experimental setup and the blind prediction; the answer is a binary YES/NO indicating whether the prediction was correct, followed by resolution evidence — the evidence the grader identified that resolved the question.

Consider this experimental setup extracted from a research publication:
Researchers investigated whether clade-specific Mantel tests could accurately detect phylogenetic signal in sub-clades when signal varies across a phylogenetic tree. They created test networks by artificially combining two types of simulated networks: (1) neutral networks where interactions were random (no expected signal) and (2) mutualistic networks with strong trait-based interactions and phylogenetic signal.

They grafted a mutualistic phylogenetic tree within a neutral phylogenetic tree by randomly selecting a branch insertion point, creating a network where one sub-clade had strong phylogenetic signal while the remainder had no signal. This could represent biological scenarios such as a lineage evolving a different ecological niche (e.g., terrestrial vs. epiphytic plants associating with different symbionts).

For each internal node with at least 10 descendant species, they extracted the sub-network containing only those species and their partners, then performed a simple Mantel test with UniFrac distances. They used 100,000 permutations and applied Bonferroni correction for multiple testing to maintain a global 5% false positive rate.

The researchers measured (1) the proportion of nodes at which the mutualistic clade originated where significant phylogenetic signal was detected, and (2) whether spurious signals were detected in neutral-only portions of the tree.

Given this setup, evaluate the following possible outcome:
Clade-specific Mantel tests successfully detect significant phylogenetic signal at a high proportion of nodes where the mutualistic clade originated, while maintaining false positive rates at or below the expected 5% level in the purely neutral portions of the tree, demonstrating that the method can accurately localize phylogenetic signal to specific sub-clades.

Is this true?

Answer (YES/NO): YES